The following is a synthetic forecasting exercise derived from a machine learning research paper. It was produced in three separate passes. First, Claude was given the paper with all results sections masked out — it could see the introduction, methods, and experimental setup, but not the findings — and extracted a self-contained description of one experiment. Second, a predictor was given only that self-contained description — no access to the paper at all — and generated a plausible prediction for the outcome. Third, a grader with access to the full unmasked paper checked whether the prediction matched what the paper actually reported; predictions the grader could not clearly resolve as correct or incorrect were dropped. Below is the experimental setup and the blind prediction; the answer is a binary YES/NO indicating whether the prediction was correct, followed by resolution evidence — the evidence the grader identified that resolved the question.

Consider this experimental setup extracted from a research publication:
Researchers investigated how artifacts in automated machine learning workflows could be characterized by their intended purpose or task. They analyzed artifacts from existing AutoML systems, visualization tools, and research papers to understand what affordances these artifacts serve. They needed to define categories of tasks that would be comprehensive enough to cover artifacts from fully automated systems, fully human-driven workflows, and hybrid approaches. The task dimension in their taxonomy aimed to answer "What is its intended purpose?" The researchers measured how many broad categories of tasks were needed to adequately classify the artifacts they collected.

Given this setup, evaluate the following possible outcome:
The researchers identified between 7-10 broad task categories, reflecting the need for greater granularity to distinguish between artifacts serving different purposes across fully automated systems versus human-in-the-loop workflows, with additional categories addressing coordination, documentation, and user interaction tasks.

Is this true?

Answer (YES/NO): NO